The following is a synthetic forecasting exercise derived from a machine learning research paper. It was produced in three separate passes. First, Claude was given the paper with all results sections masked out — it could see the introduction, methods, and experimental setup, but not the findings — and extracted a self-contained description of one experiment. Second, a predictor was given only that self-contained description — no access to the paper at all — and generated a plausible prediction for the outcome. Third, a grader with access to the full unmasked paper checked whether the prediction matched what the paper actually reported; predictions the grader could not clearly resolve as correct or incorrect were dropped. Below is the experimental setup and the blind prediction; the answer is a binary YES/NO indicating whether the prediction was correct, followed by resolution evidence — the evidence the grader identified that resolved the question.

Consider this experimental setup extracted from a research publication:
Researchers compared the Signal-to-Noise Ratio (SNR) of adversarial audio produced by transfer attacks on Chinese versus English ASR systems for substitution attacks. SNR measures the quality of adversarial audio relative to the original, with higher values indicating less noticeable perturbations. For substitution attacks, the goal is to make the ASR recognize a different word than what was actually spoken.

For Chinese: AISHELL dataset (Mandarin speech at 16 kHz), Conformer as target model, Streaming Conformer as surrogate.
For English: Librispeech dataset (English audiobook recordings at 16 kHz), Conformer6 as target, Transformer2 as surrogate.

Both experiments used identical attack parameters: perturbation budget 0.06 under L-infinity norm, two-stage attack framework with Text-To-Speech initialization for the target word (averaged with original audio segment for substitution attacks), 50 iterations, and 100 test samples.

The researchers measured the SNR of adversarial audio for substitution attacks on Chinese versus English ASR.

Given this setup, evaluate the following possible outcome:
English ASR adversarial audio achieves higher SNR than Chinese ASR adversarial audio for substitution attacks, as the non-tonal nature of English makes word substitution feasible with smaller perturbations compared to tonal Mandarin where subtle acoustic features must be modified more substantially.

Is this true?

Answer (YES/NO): YES